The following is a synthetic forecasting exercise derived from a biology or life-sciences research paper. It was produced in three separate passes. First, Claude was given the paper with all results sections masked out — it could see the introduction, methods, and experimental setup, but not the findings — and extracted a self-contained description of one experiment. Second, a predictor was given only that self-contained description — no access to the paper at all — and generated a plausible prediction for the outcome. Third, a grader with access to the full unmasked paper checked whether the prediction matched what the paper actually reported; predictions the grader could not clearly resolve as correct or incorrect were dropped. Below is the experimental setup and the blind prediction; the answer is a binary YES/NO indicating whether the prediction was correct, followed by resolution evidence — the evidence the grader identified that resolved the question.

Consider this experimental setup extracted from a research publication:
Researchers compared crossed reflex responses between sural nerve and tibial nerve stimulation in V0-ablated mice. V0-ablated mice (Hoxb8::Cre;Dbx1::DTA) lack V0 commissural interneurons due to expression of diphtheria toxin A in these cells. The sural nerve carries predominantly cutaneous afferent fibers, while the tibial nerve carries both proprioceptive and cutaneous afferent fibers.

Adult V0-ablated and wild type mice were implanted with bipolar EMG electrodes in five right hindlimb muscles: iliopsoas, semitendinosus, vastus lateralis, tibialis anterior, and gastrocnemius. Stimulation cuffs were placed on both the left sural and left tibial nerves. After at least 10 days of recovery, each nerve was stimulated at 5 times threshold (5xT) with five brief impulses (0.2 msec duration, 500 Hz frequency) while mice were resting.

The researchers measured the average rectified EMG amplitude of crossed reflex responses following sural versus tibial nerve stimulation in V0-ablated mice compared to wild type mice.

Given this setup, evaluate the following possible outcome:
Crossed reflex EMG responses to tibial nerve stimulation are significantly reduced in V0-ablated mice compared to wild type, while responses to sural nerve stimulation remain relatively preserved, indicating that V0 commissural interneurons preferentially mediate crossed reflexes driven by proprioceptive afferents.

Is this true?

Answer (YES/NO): NO